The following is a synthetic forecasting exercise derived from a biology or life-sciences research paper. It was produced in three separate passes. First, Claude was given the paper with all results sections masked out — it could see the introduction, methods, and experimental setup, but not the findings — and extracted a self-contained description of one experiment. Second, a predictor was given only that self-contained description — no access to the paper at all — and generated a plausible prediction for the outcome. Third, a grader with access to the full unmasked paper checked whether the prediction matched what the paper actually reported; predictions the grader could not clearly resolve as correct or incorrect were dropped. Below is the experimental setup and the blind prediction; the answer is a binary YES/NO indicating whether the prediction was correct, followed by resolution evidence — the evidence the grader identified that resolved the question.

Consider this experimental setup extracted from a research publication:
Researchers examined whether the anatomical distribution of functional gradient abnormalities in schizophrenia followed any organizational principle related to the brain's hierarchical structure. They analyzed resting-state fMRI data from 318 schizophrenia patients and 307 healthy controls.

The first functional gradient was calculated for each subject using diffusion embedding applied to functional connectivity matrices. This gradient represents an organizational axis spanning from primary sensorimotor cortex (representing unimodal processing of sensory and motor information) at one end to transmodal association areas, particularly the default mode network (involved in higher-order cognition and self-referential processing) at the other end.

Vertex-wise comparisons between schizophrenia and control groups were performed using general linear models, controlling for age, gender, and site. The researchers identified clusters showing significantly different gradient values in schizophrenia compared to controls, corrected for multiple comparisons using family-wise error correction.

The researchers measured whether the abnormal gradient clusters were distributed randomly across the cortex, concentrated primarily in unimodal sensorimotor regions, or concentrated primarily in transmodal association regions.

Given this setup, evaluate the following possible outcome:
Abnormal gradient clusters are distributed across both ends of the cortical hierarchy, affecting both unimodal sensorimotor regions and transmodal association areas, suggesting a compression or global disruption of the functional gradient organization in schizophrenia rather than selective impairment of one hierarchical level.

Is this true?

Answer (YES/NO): NO